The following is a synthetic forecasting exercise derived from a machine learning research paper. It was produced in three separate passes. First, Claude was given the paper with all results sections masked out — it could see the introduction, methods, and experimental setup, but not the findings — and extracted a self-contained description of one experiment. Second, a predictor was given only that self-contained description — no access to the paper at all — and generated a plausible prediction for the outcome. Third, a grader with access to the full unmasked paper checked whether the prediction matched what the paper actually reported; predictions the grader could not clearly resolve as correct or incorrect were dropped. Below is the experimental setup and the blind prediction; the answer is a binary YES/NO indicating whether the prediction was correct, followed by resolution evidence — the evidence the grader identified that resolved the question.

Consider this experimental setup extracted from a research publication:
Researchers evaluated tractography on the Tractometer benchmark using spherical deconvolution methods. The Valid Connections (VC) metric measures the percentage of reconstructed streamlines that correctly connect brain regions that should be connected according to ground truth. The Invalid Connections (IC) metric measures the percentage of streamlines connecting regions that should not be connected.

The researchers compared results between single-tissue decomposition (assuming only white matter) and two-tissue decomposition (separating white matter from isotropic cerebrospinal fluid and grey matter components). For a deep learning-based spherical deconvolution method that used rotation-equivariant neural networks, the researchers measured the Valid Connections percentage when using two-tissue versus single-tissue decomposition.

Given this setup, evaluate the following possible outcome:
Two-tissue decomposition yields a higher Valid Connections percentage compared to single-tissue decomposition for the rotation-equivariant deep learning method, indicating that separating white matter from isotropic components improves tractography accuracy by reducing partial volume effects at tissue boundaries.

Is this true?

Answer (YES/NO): YES